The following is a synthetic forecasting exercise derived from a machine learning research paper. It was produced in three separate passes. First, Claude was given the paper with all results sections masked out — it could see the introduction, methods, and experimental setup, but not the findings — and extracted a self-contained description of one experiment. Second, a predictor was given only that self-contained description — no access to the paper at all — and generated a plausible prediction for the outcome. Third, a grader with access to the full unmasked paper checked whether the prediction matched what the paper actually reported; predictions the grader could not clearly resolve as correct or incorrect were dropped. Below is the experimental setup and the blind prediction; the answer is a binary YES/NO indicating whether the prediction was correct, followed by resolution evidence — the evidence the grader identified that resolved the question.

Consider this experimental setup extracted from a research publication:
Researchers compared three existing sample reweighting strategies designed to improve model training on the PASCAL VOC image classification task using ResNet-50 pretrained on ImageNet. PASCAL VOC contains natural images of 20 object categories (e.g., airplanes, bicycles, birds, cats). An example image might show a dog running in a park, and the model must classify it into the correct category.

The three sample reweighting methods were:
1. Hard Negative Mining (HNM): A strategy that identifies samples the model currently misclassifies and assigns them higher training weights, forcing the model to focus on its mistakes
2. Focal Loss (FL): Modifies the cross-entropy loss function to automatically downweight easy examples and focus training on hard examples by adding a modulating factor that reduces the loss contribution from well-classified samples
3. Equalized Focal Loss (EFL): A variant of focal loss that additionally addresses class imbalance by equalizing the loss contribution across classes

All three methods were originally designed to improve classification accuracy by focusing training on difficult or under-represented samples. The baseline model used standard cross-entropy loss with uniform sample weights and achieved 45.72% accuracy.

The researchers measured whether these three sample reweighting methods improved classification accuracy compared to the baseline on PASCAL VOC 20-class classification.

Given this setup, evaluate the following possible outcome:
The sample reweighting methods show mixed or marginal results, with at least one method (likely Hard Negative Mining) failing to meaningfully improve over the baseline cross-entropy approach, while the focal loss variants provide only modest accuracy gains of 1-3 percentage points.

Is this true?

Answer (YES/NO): NO